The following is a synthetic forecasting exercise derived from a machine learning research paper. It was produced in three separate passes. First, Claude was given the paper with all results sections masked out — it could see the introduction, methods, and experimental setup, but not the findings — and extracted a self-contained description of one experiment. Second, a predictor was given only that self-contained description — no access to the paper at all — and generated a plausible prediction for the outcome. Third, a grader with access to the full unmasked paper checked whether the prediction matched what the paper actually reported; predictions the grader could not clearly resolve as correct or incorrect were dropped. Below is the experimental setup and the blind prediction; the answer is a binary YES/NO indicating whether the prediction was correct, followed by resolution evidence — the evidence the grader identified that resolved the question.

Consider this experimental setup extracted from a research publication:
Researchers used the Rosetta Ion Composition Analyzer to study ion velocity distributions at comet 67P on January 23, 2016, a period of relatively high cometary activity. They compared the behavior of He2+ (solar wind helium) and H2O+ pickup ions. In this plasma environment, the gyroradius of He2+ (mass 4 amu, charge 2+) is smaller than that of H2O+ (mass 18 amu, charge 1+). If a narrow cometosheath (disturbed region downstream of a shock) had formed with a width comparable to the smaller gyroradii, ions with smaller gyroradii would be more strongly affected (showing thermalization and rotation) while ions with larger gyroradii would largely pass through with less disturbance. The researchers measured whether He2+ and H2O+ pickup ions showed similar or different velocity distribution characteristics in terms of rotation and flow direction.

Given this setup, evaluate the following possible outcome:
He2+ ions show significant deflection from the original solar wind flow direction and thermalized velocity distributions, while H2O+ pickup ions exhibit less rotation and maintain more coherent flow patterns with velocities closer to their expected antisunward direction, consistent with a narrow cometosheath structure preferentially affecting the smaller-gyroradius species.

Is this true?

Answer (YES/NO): NO